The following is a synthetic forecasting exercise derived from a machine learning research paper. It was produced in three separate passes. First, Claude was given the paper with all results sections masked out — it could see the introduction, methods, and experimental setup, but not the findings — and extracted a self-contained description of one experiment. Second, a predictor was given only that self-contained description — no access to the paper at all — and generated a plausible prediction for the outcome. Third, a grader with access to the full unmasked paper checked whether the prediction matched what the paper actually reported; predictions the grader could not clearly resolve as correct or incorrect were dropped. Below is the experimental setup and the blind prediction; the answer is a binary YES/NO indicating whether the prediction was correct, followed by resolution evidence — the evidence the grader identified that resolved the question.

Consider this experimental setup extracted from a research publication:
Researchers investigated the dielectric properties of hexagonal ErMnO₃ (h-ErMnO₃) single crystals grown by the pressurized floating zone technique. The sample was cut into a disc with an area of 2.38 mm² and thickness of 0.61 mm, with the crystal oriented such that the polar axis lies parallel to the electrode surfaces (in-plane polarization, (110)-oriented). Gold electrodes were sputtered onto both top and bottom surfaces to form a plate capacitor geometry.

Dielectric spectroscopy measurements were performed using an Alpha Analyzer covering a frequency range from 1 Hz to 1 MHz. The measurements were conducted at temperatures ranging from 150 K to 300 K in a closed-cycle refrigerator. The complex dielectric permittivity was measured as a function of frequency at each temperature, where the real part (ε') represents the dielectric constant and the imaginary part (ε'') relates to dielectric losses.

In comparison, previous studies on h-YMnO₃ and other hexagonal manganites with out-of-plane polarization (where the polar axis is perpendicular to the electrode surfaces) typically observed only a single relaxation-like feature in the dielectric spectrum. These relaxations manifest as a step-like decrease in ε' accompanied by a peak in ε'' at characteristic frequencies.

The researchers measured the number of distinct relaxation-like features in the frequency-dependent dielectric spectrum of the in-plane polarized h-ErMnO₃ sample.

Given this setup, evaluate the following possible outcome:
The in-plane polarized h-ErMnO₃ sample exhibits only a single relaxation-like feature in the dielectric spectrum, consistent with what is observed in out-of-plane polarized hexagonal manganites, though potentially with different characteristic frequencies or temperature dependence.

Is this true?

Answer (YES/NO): NO